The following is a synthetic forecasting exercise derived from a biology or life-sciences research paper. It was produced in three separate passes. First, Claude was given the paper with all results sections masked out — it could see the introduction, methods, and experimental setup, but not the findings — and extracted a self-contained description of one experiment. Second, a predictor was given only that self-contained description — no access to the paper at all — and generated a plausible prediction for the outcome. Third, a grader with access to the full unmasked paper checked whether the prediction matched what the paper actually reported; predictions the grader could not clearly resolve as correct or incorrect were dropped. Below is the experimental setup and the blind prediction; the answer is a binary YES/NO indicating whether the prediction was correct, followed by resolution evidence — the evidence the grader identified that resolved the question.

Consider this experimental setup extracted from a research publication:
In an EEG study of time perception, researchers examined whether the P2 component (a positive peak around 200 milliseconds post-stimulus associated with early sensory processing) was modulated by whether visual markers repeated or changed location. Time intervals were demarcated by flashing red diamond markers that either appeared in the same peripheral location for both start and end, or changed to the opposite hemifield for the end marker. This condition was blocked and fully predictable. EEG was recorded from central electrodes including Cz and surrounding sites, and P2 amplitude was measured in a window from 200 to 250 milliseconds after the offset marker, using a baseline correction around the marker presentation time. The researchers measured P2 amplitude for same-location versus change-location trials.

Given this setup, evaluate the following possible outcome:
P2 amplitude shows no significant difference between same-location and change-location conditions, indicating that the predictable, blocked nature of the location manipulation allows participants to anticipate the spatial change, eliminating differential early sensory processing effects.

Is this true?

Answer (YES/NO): NO